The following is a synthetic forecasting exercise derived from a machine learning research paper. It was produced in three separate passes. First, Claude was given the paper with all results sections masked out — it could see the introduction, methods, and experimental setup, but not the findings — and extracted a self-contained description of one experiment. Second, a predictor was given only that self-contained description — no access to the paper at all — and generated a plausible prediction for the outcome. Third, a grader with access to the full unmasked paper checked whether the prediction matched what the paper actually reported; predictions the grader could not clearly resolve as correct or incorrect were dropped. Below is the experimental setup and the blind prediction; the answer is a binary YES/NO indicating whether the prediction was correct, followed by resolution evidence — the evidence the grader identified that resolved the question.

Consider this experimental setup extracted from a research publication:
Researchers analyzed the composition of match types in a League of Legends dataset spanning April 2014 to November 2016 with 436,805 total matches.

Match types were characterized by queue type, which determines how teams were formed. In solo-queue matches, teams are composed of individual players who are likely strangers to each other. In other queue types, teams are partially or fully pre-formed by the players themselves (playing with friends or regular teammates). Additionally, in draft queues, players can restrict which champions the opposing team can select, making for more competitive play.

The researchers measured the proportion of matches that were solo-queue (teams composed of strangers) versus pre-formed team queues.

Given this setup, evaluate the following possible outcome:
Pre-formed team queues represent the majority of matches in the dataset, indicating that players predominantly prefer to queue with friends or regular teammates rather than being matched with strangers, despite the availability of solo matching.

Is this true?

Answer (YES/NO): NO